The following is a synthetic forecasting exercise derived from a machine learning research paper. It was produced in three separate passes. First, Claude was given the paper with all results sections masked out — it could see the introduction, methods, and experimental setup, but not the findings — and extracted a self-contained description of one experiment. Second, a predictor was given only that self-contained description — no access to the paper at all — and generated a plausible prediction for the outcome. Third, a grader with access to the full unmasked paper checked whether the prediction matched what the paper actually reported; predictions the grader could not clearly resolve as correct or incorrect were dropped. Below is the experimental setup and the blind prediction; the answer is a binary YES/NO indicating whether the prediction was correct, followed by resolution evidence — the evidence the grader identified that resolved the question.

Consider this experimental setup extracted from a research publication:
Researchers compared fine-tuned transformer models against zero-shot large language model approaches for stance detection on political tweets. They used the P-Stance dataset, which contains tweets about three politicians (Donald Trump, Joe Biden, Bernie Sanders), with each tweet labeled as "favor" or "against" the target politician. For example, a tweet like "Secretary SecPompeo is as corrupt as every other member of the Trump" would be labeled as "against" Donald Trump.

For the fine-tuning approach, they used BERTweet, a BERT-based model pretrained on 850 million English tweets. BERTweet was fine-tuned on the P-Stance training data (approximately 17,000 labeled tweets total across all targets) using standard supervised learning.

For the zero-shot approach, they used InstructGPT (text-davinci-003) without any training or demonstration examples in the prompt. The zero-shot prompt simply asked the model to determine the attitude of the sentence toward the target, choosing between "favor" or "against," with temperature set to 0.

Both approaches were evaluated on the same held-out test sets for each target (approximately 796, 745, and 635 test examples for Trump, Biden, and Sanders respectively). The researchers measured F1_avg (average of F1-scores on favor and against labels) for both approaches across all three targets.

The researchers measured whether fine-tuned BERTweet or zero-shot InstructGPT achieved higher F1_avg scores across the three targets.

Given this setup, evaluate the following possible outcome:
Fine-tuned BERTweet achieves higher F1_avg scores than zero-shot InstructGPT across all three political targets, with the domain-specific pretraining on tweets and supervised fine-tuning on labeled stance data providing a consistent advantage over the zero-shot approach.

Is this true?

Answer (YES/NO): NO